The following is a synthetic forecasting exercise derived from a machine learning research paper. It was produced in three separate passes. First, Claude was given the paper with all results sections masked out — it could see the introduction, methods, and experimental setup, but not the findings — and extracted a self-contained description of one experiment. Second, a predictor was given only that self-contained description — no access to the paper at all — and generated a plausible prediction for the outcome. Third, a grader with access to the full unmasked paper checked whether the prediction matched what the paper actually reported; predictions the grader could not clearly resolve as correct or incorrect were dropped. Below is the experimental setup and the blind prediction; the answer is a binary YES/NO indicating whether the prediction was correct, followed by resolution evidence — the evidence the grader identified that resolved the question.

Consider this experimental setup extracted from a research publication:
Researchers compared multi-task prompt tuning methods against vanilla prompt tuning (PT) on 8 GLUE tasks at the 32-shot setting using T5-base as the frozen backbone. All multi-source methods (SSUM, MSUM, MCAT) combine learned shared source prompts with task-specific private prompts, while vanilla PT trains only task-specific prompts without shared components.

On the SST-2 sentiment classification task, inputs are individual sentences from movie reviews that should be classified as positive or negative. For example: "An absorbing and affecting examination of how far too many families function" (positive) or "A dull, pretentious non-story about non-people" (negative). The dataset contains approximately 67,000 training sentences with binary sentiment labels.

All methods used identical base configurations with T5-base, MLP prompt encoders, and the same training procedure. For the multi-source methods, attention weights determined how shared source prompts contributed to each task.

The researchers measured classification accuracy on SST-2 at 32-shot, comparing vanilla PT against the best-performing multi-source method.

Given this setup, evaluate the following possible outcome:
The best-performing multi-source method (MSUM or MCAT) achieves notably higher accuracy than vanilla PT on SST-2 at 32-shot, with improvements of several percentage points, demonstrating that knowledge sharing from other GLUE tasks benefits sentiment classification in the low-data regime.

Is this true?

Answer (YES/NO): NO